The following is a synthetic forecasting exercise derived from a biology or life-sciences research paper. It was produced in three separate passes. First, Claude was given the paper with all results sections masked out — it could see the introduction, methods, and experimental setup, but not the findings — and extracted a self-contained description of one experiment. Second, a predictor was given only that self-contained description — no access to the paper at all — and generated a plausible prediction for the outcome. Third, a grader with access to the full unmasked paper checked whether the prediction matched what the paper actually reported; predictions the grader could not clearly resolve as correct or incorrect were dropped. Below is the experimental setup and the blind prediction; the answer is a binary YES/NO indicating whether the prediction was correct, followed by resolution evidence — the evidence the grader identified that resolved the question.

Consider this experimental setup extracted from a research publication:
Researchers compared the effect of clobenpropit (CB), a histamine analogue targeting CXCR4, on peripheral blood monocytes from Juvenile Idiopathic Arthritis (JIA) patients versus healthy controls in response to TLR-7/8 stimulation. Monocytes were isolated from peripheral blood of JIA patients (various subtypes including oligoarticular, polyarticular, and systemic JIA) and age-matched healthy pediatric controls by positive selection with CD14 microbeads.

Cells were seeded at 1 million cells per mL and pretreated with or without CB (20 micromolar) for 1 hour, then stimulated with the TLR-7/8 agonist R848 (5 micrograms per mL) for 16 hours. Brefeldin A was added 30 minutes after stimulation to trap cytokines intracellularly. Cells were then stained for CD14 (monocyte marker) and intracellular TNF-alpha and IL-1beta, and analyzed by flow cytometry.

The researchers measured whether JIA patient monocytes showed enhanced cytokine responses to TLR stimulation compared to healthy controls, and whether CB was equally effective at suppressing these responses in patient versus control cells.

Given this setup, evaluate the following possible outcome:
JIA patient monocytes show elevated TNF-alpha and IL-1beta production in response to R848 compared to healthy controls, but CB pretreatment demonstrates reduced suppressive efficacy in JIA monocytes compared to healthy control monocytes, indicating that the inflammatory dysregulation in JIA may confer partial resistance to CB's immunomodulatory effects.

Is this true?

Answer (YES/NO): NO